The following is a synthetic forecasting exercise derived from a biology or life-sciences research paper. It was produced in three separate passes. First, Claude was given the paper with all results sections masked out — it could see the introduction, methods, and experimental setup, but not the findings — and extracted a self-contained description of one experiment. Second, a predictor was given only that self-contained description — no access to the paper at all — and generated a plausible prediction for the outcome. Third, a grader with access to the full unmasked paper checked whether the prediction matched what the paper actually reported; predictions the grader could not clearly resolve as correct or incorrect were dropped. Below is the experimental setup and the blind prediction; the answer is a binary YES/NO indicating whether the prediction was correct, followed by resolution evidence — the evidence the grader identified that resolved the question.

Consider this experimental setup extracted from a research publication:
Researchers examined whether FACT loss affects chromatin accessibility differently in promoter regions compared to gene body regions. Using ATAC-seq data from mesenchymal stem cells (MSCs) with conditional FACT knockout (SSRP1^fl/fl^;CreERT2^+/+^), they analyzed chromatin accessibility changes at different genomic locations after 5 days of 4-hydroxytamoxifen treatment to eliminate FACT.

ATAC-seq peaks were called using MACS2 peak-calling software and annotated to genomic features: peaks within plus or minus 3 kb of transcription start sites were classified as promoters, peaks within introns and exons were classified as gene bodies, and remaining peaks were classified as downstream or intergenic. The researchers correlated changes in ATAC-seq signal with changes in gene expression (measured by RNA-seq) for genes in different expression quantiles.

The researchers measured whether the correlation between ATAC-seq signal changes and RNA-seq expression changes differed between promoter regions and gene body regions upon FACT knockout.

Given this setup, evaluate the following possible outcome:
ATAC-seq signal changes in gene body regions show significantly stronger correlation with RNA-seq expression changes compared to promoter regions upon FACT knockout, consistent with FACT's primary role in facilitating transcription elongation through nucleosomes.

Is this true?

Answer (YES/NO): NO